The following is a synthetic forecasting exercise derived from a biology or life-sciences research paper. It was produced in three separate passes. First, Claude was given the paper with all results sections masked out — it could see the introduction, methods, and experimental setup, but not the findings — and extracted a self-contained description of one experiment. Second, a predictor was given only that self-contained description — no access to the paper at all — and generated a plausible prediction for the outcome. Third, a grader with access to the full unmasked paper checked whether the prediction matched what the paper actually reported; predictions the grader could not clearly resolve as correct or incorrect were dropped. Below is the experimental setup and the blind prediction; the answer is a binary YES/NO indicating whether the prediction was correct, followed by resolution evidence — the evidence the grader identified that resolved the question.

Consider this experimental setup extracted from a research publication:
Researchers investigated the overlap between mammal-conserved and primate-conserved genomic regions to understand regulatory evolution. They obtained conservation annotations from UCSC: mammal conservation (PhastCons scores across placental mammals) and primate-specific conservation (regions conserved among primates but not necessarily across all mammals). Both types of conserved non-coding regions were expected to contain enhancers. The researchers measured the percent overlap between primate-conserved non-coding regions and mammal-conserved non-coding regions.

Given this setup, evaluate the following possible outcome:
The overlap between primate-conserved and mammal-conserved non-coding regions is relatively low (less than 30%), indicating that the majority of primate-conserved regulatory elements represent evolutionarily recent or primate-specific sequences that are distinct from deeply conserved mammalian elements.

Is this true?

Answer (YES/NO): YES